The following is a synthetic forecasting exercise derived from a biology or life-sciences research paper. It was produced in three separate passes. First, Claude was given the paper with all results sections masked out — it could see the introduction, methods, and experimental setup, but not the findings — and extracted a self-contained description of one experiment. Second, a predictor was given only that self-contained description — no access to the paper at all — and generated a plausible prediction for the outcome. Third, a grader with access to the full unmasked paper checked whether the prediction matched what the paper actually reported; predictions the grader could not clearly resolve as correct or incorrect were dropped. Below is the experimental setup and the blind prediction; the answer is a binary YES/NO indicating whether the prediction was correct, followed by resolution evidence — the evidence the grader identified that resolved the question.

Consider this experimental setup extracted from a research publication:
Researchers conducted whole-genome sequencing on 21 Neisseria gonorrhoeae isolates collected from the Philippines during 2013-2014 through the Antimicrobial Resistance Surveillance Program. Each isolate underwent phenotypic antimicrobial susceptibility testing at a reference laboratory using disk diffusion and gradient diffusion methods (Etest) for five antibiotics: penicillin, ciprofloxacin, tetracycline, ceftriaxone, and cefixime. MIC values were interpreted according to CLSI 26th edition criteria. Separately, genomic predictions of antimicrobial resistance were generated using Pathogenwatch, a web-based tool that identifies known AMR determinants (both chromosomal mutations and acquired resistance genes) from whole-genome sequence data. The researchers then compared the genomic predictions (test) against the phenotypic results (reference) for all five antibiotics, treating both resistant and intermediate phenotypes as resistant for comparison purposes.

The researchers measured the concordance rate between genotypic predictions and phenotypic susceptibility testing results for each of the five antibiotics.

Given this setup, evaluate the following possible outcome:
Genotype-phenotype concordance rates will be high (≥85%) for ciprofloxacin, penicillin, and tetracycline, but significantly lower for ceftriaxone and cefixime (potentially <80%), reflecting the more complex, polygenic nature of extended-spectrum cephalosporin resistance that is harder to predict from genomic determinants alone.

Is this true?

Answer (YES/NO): NO